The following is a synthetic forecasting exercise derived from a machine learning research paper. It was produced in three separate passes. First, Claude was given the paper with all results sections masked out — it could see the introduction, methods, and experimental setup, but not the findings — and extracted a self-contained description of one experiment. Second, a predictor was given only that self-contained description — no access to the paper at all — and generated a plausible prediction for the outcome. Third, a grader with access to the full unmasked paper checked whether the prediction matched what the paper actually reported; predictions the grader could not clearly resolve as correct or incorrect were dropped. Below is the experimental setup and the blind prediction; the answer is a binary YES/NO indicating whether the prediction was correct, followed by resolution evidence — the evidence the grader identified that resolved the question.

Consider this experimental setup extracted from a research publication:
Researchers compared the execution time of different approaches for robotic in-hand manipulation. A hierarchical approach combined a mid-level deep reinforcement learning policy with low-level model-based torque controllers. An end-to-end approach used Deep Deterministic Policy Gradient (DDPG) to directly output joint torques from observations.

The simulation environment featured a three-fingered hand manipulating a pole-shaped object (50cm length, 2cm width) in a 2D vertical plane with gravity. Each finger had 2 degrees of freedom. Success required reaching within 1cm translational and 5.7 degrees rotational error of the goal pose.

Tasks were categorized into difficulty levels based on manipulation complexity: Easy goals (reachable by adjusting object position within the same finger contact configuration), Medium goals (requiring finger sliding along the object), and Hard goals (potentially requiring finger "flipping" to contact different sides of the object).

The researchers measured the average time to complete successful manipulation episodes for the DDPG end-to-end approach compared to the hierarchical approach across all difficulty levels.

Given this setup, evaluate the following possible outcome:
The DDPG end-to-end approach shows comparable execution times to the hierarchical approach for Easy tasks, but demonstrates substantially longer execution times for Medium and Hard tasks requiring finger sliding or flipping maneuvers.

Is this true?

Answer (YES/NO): NO